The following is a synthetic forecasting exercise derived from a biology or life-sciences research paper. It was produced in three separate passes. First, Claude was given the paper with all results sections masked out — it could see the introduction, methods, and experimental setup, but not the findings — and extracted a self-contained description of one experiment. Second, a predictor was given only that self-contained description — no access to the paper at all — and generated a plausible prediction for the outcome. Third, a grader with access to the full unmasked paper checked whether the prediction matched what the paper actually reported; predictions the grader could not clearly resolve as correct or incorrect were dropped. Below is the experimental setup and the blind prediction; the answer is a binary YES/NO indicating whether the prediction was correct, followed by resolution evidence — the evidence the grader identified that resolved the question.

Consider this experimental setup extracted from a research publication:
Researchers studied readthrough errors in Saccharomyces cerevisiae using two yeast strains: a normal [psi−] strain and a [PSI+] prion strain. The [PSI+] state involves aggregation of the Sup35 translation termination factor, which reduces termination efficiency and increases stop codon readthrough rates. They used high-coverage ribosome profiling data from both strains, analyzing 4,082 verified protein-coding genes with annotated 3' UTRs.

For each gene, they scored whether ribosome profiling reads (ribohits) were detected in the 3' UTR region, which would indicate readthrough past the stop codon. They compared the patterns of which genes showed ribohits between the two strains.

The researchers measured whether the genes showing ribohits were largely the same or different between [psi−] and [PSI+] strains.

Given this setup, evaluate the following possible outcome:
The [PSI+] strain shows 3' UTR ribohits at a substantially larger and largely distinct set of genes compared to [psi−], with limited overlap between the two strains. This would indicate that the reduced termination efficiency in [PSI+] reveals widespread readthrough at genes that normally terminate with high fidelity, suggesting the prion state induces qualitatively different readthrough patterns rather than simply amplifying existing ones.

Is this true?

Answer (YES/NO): NO